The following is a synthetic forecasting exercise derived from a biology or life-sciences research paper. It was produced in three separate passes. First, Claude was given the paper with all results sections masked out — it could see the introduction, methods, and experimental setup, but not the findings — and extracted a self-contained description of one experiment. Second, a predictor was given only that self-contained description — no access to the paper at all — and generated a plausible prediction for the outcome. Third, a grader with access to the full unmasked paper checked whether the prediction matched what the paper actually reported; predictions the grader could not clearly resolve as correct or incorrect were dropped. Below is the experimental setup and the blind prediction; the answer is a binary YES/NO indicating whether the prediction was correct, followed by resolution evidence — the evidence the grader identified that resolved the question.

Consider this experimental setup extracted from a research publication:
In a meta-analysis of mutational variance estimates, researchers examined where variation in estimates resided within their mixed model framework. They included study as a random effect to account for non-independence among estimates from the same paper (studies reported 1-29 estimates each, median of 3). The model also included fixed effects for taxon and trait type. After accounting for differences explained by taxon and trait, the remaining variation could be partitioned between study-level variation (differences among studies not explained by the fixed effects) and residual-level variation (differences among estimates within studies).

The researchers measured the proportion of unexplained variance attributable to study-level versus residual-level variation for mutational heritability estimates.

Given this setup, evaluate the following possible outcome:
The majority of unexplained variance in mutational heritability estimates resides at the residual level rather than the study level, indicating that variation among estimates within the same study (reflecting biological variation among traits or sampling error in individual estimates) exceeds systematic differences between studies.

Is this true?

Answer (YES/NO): YES